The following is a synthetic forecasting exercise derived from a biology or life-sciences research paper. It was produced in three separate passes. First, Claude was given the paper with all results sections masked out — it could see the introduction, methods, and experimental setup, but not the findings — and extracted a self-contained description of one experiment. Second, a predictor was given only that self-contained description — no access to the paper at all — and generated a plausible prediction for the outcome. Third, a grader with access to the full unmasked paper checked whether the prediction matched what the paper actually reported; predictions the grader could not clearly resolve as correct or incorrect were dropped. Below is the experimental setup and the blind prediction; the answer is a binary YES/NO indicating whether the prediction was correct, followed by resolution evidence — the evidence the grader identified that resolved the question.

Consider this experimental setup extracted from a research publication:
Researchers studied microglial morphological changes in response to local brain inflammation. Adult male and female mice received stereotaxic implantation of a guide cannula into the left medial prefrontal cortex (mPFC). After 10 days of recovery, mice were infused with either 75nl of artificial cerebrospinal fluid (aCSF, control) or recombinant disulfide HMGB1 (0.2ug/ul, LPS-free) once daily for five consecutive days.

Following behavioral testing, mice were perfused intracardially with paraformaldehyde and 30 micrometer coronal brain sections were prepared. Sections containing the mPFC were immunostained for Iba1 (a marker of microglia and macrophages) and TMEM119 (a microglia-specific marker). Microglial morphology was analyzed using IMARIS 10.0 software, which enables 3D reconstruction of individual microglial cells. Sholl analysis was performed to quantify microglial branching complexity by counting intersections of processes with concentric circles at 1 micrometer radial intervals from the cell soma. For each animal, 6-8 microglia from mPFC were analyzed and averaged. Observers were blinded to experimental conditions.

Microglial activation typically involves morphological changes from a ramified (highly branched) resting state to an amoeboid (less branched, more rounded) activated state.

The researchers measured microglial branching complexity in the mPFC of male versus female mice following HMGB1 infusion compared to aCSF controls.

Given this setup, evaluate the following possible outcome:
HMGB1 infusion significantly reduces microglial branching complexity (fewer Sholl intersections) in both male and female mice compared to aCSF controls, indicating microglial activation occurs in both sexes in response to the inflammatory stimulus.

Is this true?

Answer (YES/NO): YES